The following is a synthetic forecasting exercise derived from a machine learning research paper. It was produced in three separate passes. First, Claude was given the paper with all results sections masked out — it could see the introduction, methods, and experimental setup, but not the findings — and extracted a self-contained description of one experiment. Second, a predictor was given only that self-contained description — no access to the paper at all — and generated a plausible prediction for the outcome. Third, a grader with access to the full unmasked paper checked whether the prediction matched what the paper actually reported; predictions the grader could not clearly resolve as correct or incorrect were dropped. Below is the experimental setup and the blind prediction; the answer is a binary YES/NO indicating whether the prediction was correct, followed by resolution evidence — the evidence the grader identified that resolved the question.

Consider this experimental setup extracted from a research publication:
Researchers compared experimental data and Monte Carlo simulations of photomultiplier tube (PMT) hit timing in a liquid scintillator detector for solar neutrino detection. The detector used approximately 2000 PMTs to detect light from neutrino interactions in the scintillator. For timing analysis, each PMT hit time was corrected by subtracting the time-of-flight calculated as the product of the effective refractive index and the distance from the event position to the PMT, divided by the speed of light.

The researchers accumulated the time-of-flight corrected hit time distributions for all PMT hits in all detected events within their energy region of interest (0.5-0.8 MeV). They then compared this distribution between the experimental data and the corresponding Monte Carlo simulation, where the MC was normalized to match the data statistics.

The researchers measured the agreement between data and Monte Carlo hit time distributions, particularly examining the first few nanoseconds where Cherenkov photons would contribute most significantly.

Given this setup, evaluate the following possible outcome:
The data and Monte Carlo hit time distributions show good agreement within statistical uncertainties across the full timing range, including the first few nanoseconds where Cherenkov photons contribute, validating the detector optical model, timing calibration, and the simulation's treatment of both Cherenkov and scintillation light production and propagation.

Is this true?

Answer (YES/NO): NO